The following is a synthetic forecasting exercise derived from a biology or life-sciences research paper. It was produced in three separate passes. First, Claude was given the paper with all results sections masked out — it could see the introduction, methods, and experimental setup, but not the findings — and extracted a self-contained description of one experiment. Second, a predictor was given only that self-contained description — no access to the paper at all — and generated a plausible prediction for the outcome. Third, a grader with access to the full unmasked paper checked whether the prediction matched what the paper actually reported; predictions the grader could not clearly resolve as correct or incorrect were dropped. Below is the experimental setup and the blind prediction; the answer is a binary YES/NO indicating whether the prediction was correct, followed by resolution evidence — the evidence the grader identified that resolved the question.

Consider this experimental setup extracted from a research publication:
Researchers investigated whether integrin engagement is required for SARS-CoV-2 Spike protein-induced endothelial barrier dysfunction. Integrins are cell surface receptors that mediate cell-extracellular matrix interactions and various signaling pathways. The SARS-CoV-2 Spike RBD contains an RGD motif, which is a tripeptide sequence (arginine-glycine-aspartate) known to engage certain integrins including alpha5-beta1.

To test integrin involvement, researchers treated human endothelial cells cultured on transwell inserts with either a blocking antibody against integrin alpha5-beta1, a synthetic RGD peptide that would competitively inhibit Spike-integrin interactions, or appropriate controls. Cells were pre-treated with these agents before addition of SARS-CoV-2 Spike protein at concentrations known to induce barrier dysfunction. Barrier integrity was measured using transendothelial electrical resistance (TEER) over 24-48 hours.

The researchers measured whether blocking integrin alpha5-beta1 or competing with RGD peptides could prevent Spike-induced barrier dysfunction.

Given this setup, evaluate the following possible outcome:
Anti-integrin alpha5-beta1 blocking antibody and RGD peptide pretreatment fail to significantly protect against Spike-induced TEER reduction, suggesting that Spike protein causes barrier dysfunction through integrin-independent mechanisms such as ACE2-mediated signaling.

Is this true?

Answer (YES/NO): NO